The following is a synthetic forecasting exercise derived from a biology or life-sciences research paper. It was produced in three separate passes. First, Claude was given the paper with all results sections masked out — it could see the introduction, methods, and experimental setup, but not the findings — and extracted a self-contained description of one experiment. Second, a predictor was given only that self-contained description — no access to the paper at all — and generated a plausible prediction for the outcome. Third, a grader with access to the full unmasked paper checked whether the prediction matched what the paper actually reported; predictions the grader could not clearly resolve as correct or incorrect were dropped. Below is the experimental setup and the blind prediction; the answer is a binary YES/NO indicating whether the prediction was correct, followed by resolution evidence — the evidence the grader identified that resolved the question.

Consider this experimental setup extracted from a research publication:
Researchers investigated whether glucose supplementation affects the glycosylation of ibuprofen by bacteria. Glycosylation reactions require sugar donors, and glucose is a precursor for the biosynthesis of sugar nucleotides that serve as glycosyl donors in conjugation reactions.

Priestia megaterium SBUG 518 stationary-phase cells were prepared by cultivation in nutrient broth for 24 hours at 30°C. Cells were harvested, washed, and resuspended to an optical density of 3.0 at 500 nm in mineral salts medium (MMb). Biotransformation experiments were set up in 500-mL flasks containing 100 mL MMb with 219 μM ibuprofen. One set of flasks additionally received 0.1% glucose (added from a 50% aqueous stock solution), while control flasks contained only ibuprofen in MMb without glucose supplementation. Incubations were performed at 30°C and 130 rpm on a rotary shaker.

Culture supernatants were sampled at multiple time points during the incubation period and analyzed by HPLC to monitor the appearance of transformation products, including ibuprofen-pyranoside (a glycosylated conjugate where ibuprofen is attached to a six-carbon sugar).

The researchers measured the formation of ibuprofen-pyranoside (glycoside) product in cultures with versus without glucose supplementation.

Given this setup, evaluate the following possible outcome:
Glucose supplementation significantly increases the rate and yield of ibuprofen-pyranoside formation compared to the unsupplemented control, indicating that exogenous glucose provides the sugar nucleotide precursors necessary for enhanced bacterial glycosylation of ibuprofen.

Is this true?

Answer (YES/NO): YES